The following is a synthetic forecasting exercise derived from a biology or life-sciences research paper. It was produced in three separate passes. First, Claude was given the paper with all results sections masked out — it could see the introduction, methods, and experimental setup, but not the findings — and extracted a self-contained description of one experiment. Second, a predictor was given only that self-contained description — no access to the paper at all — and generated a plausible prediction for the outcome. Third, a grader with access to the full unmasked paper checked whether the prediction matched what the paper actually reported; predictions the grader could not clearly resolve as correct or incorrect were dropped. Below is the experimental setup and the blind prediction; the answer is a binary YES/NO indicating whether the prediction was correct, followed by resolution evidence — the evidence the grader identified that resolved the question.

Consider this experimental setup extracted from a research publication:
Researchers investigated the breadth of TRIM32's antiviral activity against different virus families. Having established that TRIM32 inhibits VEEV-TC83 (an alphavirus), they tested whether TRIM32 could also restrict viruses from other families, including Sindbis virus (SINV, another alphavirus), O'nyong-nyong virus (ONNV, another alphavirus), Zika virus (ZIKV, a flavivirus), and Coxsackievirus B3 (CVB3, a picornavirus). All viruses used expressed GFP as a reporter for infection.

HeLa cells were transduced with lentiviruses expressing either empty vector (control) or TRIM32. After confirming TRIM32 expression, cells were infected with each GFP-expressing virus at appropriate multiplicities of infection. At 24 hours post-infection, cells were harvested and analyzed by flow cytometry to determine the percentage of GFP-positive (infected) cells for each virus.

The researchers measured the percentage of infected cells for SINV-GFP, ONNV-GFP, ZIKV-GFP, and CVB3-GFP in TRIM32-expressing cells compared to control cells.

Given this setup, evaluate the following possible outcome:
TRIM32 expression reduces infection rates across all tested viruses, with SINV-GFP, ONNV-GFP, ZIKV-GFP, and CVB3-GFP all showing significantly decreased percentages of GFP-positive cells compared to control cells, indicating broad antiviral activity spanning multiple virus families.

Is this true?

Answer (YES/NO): NO